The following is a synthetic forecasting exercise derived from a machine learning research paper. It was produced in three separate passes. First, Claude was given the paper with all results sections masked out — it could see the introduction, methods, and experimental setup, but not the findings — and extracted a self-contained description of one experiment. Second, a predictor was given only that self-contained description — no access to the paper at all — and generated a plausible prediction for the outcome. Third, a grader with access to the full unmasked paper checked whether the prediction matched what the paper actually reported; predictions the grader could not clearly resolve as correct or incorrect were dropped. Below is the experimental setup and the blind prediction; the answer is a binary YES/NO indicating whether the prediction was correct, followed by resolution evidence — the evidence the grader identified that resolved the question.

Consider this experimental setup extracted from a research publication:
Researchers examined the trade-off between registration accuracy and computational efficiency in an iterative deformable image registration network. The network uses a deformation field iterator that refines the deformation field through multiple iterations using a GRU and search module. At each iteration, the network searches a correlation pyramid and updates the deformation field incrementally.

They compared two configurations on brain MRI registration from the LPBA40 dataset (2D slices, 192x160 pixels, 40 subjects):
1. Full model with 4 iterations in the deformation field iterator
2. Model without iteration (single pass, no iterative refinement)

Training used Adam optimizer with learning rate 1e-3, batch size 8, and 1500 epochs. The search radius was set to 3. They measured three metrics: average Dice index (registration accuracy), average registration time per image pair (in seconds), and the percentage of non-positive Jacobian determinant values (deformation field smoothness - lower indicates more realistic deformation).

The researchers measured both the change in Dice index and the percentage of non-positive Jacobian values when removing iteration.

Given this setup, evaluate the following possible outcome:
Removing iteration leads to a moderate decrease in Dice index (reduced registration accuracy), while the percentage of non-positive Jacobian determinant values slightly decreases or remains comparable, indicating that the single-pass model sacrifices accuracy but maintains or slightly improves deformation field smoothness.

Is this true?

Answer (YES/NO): YES